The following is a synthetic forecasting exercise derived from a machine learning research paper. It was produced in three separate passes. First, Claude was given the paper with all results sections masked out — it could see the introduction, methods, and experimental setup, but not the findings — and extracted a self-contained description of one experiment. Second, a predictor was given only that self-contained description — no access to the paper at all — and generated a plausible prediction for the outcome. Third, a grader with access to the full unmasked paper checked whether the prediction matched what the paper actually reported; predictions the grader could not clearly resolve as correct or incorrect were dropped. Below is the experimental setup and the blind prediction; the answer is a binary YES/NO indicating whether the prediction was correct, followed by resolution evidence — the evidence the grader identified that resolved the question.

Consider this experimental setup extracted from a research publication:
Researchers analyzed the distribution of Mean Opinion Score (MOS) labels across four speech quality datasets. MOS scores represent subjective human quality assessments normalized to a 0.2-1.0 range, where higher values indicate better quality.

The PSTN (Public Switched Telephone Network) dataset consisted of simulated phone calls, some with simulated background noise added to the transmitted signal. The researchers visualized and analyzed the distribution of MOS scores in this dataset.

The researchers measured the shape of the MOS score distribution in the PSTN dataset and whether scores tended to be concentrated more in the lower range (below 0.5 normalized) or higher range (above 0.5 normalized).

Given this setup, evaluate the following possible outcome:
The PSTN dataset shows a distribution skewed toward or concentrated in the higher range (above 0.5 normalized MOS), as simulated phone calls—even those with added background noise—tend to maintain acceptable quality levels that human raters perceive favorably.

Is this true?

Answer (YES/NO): NO